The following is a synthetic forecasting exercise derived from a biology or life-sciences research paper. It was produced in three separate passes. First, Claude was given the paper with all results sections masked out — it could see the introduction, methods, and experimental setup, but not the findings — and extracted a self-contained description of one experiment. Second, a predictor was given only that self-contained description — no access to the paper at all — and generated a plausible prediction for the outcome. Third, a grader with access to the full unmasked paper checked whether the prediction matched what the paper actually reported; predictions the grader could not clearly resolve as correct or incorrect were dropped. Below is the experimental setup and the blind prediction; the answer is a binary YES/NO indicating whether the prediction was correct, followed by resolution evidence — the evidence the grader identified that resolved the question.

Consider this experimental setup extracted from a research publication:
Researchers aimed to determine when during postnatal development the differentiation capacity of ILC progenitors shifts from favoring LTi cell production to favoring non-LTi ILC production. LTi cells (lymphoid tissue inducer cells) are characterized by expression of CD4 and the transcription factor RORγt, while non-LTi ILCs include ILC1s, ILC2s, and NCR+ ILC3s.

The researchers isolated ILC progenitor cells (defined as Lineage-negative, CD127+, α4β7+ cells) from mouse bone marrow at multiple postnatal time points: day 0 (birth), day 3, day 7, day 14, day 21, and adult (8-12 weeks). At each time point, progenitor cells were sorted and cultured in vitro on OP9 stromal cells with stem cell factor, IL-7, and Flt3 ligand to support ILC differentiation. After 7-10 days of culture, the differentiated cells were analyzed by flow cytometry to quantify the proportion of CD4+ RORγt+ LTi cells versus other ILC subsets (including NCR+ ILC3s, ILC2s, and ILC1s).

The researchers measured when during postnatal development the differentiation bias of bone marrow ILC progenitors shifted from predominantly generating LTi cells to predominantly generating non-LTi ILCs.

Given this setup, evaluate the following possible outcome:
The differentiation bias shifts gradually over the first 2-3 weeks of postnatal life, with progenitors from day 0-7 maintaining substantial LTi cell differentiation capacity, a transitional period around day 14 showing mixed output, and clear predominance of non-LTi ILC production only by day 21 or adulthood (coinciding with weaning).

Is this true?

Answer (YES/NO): NO